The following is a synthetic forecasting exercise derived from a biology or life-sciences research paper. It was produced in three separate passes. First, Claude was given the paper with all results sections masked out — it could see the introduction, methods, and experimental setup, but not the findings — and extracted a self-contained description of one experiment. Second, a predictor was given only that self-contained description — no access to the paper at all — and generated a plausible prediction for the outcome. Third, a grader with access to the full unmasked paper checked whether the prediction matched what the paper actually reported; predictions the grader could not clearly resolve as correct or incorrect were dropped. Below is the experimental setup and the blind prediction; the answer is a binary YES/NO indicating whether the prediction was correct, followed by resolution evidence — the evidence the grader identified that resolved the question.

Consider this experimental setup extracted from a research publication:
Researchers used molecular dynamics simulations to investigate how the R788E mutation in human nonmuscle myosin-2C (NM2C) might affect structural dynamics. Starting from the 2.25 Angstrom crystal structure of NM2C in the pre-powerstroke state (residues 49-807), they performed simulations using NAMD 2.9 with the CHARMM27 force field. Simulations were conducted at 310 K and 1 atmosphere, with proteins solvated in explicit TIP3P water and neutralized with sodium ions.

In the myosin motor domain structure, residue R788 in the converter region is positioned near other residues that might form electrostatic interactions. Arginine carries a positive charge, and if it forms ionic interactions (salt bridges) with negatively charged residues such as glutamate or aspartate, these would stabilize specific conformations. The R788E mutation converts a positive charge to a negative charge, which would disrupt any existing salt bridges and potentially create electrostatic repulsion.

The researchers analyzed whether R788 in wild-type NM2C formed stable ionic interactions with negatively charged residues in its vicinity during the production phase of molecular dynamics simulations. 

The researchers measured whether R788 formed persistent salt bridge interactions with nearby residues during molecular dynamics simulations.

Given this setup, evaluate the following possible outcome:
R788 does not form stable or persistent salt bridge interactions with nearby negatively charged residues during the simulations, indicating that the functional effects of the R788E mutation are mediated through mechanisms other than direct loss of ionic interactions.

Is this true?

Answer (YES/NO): YES